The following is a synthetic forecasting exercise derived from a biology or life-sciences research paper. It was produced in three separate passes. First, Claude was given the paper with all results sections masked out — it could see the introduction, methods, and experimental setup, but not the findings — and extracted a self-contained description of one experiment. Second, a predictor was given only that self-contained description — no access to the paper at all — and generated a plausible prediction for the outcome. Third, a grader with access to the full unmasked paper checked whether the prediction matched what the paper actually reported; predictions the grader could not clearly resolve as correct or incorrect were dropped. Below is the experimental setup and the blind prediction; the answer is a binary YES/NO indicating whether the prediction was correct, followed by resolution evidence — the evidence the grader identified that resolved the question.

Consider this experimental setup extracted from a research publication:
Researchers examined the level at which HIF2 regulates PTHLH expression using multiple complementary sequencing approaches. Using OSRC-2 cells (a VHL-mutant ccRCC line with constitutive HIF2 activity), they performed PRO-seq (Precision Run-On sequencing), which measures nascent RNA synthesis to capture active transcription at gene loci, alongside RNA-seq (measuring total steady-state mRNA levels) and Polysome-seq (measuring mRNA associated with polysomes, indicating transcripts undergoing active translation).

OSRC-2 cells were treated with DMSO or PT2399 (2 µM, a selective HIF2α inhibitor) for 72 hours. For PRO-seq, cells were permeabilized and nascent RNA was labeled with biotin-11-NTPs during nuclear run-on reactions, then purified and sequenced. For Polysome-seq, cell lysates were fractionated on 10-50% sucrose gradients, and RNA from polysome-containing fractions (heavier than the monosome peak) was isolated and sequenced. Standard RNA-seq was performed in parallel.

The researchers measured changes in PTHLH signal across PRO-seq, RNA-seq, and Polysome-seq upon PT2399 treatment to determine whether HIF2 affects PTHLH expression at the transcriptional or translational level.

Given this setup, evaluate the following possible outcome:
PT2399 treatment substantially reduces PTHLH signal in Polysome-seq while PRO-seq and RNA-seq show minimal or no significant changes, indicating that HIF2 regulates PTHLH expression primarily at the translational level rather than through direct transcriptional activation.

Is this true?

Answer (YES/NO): NO